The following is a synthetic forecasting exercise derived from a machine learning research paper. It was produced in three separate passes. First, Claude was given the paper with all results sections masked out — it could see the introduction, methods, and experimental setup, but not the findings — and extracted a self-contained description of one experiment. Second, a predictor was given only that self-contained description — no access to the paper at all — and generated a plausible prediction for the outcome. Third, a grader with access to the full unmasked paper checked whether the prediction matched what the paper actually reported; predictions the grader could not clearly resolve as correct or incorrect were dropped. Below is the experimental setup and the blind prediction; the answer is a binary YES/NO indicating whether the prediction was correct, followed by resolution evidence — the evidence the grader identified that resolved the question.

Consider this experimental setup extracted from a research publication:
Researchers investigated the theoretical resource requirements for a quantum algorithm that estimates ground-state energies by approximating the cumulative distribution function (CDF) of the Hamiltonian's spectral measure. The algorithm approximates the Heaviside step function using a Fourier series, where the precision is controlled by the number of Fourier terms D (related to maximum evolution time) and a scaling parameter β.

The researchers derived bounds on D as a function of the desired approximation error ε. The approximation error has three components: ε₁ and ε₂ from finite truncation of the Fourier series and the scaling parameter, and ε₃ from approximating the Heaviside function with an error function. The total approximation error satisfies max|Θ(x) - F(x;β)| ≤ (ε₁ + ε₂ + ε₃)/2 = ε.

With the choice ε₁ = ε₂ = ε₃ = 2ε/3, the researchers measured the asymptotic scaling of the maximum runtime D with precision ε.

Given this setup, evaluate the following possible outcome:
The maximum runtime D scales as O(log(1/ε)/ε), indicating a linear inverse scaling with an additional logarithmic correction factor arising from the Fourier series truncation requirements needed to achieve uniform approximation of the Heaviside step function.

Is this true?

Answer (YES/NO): YES